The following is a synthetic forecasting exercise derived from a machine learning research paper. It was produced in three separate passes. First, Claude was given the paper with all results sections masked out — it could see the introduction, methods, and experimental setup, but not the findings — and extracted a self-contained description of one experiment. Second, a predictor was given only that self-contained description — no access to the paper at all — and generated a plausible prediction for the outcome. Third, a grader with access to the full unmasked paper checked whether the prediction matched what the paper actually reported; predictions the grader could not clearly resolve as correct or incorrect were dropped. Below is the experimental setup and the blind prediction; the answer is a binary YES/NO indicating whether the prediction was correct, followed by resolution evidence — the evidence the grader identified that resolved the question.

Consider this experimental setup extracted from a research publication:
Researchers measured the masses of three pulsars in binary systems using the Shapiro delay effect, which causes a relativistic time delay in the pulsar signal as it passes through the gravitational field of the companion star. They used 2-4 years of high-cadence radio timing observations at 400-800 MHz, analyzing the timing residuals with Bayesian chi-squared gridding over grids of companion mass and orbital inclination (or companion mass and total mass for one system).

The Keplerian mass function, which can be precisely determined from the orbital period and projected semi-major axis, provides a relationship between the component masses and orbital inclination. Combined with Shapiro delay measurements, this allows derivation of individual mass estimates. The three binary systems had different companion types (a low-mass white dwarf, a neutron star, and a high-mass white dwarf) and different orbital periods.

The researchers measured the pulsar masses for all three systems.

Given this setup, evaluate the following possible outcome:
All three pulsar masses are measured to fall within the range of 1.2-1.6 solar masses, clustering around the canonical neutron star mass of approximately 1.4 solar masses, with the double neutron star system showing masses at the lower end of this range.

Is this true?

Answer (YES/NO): YES